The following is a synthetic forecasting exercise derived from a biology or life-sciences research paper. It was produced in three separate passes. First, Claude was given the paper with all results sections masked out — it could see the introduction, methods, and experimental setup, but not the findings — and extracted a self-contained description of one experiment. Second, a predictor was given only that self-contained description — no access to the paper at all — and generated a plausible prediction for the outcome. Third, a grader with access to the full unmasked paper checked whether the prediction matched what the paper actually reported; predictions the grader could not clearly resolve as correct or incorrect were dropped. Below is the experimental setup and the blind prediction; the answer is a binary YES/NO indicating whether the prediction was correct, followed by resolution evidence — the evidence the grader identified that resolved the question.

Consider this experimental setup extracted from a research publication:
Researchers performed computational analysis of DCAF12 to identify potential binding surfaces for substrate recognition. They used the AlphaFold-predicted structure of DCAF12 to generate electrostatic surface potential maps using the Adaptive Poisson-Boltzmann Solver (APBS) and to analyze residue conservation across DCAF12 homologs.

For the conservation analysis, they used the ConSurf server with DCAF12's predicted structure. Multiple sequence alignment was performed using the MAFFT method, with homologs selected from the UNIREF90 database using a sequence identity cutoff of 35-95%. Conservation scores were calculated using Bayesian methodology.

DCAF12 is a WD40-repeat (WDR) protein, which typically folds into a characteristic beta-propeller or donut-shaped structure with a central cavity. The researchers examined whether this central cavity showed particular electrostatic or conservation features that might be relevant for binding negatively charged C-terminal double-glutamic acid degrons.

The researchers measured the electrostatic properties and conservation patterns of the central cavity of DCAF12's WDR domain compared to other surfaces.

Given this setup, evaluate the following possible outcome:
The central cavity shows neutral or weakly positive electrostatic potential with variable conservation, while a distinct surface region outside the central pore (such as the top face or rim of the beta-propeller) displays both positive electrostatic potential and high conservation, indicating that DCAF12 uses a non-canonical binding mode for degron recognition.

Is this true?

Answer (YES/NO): NO